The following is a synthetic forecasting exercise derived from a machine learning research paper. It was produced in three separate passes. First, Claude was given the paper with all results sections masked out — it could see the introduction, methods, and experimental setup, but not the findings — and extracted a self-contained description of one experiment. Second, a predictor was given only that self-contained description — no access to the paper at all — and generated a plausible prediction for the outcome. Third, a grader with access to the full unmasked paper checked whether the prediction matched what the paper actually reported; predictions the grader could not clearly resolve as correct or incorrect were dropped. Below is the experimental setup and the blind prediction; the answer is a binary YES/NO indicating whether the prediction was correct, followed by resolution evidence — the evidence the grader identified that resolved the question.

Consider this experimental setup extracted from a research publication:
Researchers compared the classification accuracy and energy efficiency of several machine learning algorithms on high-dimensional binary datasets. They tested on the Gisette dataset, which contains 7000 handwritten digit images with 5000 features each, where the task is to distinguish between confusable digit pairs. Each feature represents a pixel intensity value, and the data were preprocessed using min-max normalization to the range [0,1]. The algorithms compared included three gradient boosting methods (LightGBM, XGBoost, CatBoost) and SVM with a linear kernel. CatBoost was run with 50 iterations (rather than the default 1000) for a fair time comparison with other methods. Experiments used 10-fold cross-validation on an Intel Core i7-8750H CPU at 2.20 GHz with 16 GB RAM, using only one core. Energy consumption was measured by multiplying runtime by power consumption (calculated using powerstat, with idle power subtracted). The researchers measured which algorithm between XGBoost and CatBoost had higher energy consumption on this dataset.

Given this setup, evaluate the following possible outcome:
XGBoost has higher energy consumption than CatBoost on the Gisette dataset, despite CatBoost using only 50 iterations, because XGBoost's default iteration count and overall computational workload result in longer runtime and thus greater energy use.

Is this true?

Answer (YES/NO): YES